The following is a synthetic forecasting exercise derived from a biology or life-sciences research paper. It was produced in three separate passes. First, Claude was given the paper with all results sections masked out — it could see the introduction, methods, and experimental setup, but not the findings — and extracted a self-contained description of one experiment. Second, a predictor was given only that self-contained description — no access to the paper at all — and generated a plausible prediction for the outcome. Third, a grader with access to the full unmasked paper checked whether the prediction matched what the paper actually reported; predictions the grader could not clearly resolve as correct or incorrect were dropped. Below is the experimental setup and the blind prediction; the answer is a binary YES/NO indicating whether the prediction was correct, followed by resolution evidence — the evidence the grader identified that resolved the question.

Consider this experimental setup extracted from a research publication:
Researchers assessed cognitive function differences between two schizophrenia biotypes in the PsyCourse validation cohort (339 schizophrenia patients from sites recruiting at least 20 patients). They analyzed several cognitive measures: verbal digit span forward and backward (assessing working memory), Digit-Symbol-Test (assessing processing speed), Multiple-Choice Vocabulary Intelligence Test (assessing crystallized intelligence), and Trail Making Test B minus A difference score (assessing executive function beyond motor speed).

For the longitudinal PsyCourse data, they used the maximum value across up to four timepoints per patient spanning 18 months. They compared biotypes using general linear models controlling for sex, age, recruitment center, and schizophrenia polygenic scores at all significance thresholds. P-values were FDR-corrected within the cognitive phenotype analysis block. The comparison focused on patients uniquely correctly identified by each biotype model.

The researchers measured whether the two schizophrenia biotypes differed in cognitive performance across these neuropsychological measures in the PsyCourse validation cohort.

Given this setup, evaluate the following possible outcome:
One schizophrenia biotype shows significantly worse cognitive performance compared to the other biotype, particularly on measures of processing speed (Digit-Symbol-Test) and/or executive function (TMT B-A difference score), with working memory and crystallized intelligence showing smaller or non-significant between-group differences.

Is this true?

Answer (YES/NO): NO